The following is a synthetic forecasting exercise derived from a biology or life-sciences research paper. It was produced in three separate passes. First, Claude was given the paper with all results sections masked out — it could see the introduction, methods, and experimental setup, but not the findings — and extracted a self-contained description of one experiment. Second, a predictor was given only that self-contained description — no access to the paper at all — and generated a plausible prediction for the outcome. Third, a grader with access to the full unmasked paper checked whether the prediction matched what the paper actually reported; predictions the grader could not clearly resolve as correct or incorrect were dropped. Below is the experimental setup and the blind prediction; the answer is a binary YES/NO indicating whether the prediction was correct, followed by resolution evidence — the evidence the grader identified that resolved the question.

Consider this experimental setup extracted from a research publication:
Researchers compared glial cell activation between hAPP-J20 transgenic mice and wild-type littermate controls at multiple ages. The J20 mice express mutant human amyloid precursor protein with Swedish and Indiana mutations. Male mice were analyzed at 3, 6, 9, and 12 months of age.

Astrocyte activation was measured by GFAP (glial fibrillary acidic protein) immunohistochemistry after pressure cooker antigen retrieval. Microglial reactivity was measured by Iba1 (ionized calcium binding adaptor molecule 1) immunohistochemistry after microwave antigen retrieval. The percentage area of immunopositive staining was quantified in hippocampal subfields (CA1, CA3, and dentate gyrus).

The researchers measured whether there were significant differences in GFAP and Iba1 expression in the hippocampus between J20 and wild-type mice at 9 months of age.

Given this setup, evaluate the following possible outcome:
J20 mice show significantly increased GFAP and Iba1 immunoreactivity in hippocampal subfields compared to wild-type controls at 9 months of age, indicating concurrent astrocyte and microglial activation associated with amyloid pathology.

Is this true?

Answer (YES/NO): YES